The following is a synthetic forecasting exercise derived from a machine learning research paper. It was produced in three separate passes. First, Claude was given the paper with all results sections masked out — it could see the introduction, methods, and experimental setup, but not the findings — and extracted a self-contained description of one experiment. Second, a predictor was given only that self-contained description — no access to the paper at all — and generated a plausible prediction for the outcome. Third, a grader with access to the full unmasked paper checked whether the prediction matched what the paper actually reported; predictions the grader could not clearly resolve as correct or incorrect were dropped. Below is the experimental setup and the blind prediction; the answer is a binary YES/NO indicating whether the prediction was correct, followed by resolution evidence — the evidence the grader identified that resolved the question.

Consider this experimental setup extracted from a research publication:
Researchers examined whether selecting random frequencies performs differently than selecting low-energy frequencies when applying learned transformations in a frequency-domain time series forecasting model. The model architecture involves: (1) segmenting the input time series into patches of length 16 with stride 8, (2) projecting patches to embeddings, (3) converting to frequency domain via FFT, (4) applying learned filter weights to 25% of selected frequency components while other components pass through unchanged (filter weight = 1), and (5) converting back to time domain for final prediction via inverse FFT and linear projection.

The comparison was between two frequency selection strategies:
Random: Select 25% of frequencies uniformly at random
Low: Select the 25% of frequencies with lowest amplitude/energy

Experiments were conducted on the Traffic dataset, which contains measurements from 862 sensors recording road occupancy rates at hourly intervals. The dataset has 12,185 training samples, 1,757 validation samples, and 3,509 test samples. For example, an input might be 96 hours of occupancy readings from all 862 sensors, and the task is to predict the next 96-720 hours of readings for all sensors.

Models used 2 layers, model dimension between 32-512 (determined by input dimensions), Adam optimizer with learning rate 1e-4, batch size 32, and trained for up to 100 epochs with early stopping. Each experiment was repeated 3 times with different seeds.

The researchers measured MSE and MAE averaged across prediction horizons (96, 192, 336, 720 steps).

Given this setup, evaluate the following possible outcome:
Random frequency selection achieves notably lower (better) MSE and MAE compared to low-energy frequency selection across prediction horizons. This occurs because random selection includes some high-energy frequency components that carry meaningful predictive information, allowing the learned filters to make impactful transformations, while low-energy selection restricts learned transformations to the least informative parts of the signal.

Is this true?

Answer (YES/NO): NO